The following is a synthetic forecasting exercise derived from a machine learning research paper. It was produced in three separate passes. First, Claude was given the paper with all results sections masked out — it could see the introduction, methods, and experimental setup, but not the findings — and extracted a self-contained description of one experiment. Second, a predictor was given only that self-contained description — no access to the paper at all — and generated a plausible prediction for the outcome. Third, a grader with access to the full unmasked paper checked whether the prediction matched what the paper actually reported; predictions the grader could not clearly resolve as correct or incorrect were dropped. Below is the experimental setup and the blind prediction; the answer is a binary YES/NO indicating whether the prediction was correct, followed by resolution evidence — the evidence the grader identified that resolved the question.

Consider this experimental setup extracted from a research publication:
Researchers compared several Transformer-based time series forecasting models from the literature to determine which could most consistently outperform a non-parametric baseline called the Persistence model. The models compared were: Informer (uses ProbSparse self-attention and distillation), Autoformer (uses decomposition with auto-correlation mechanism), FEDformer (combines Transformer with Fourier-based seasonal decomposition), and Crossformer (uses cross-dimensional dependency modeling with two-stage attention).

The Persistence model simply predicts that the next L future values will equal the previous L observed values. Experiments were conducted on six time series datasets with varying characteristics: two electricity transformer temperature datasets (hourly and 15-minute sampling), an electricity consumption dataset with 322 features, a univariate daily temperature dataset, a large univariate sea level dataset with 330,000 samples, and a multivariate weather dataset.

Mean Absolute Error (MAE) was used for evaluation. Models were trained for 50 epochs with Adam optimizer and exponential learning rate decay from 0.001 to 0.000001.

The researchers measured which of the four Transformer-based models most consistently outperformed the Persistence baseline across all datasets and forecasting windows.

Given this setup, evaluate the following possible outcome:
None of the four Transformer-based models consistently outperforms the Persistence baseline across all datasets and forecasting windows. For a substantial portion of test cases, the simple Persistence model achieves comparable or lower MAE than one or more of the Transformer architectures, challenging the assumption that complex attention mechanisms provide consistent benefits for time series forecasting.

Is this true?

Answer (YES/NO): NO